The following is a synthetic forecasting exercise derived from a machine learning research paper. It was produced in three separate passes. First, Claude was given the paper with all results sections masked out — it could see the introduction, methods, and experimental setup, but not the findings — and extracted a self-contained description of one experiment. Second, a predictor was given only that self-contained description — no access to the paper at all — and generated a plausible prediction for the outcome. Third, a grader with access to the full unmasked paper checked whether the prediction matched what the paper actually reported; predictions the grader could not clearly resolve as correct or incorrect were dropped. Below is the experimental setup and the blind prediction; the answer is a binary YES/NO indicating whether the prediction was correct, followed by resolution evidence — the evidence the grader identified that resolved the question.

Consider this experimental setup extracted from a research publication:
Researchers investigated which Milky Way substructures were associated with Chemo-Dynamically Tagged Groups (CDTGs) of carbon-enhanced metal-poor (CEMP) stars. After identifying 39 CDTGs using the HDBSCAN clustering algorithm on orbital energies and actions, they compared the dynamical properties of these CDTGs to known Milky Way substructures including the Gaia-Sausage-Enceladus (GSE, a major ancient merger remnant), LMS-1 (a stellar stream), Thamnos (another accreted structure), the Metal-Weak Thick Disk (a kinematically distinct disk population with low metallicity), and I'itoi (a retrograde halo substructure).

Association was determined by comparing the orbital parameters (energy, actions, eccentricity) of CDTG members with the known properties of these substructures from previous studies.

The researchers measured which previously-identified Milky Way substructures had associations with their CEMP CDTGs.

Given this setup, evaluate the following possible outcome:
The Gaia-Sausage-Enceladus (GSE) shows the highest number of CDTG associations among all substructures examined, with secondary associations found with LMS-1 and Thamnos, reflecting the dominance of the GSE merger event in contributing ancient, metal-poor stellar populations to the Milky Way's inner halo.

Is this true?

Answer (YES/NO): YES